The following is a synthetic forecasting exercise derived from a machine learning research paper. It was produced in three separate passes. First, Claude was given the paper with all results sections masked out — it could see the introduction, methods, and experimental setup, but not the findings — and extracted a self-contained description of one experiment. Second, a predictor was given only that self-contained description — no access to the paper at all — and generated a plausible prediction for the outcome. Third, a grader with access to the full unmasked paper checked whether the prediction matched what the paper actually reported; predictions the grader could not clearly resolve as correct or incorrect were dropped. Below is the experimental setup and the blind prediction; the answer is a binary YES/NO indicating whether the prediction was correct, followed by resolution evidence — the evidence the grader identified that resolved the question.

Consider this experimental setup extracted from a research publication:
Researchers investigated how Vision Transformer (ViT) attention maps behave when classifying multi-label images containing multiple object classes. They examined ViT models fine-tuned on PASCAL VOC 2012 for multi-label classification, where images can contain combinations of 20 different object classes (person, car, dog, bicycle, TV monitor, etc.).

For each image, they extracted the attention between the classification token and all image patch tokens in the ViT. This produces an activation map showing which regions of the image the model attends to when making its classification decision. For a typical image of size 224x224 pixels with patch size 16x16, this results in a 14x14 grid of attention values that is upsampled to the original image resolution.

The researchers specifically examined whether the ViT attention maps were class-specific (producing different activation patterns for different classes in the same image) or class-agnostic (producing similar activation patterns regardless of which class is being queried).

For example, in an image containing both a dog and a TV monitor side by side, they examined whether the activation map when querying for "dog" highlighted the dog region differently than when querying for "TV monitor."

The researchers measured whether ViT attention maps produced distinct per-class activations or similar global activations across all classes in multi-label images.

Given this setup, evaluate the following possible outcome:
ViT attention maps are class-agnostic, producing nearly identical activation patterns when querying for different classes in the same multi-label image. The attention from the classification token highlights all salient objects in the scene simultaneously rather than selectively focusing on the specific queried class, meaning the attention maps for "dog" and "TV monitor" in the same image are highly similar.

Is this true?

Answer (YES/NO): YES